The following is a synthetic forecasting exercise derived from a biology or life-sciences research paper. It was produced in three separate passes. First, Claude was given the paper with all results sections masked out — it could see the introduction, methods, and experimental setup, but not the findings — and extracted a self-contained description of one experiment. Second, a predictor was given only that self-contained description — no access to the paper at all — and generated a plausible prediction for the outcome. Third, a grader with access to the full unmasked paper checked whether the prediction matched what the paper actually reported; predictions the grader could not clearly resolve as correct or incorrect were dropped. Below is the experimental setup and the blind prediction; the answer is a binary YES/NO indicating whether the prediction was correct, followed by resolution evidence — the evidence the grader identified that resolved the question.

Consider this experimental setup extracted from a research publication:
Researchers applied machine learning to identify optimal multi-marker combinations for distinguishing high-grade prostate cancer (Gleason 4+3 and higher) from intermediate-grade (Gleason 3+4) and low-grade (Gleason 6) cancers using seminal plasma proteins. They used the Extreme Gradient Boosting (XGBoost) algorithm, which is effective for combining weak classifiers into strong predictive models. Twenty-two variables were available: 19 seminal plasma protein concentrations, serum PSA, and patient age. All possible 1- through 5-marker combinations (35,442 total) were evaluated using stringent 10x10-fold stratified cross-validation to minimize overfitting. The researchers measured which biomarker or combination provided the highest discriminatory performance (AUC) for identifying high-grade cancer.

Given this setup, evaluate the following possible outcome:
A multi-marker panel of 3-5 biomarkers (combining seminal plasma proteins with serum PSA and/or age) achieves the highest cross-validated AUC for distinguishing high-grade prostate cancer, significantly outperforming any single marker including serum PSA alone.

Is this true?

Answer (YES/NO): YES